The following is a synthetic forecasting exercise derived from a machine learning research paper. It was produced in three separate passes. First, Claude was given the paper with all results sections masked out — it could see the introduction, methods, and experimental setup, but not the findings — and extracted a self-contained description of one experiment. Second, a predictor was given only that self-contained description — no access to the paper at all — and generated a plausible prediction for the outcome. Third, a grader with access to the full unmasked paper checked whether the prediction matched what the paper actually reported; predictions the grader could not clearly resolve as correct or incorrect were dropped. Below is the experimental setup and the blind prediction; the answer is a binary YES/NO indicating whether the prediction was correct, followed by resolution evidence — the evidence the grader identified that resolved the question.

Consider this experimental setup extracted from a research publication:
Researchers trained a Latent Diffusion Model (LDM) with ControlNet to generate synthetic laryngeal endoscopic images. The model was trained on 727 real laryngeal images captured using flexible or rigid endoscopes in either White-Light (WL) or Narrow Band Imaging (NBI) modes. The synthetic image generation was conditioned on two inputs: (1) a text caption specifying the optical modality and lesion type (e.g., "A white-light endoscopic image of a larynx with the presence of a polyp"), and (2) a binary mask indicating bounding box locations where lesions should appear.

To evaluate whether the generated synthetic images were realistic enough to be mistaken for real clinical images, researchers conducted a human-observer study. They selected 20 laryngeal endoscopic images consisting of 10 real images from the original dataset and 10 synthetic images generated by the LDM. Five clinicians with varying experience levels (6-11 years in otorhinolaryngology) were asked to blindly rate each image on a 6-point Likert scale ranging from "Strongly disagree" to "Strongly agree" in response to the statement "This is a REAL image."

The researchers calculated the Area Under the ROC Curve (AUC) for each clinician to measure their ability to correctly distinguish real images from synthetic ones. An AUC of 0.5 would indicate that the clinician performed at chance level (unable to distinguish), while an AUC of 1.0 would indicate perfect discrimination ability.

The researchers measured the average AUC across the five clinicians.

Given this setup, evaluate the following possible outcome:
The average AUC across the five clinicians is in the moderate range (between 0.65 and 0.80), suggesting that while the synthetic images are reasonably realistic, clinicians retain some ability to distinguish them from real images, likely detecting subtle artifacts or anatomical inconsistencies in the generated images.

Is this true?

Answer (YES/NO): NO